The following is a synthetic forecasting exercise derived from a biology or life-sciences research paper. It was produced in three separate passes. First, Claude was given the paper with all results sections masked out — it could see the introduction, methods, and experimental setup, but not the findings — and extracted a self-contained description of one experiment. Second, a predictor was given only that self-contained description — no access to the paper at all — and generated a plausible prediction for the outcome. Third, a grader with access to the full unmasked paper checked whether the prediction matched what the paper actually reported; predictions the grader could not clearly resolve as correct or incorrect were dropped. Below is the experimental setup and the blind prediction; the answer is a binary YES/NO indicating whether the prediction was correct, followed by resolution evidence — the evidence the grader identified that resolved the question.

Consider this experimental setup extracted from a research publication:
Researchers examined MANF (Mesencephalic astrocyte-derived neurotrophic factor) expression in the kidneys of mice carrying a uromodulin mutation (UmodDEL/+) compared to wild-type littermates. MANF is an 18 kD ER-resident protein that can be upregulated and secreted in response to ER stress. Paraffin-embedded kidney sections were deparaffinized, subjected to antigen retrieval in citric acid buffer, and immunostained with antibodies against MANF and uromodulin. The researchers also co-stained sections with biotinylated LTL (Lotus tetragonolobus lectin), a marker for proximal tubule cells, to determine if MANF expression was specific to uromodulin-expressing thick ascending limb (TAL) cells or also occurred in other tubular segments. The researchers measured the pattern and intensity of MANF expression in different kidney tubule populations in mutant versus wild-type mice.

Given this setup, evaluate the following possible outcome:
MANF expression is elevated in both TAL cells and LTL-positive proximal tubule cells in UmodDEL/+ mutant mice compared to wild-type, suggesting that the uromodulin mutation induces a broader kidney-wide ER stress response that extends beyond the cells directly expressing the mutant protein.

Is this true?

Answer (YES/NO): NO